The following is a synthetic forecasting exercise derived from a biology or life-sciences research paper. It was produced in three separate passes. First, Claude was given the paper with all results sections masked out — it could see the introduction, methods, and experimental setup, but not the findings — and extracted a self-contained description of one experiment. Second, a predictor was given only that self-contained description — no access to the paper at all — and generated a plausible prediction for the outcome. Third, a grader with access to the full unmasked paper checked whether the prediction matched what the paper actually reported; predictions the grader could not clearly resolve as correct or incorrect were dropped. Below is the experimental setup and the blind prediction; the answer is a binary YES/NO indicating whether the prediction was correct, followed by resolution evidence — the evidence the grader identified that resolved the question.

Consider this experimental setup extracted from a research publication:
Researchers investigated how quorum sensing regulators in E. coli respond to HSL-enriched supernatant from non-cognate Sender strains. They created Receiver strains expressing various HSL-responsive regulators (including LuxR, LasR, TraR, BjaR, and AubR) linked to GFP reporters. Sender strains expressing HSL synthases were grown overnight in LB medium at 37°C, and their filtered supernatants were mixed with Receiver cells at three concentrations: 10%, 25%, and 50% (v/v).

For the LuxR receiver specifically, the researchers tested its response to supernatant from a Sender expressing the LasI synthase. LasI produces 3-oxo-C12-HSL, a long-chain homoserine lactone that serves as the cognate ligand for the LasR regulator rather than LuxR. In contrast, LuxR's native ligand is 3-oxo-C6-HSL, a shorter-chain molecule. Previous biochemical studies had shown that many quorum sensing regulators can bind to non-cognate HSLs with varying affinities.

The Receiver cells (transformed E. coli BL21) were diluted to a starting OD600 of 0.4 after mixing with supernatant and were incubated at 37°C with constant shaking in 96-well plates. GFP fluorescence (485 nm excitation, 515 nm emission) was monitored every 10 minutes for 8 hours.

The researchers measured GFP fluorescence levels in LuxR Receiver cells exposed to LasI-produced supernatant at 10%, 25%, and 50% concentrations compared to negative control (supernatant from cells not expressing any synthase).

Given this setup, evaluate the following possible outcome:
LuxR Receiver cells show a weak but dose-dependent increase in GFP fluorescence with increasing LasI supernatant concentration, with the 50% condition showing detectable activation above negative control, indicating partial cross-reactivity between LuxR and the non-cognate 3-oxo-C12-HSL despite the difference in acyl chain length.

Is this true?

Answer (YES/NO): NO